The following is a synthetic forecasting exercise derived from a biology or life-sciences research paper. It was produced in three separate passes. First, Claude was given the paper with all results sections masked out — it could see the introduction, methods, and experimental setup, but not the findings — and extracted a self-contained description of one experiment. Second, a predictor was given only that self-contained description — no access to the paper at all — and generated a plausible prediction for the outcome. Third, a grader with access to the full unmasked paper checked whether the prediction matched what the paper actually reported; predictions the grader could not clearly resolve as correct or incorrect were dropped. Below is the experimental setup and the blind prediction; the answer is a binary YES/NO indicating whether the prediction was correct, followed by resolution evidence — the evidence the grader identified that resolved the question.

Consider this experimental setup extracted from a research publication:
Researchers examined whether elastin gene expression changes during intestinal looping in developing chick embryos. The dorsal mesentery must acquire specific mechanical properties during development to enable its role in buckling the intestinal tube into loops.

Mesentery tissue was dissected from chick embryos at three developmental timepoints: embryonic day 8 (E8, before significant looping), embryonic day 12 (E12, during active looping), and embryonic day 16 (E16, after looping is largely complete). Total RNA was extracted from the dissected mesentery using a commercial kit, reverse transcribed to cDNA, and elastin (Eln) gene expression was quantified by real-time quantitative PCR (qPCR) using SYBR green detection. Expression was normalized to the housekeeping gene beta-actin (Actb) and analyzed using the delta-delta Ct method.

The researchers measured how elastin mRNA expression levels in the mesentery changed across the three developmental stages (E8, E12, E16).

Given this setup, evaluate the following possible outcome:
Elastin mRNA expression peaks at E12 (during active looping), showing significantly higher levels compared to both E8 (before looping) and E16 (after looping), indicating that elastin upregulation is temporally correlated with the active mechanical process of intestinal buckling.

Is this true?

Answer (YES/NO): NO